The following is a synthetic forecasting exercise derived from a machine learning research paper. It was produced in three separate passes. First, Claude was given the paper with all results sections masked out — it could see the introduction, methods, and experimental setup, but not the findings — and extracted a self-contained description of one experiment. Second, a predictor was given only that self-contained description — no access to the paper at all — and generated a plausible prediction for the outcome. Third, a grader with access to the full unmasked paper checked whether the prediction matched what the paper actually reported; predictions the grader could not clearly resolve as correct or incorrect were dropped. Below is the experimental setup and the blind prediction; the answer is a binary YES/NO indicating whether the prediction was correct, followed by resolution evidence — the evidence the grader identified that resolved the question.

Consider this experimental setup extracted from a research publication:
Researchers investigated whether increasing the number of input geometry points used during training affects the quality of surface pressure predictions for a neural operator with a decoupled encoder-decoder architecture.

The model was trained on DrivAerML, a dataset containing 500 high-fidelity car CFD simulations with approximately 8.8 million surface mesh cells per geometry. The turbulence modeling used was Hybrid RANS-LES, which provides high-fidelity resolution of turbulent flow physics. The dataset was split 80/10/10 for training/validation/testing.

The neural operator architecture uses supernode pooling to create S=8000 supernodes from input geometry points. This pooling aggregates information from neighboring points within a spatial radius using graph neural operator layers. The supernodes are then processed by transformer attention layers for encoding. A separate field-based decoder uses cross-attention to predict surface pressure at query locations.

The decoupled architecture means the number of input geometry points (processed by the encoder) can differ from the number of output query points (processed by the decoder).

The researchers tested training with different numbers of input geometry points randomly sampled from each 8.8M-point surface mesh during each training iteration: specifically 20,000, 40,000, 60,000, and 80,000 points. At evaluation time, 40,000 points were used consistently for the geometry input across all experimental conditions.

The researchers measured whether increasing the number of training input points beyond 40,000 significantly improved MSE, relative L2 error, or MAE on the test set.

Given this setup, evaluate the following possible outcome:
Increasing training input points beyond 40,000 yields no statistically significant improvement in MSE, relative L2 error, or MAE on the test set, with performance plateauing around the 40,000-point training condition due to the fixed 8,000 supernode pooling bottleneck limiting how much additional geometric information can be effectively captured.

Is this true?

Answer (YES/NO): YES